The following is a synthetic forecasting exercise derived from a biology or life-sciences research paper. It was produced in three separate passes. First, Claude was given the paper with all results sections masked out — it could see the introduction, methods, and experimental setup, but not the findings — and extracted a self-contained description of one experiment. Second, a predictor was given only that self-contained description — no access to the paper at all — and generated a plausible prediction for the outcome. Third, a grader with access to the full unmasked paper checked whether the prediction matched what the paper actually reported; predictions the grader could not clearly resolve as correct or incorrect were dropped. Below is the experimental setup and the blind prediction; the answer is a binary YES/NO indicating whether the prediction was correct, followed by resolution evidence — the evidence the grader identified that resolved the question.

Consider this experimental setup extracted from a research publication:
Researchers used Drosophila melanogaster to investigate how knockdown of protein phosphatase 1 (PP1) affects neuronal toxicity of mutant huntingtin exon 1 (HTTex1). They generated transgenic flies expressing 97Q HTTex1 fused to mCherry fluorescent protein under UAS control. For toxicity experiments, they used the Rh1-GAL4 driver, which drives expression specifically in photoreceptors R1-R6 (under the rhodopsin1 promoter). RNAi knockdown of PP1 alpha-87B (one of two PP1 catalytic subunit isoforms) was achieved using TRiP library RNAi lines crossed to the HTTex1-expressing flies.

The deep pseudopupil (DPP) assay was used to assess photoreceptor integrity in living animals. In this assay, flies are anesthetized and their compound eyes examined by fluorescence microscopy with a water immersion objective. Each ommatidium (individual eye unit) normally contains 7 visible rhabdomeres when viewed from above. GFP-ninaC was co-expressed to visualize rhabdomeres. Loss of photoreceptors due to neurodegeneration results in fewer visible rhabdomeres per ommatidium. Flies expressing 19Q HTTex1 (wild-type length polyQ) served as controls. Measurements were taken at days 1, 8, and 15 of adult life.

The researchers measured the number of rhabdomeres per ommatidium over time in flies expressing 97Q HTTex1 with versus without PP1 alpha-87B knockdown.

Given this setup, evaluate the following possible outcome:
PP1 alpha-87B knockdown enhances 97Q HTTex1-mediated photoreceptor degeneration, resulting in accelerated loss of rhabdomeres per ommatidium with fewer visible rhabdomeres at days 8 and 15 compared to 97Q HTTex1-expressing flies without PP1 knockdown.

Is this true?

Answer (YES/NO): YES